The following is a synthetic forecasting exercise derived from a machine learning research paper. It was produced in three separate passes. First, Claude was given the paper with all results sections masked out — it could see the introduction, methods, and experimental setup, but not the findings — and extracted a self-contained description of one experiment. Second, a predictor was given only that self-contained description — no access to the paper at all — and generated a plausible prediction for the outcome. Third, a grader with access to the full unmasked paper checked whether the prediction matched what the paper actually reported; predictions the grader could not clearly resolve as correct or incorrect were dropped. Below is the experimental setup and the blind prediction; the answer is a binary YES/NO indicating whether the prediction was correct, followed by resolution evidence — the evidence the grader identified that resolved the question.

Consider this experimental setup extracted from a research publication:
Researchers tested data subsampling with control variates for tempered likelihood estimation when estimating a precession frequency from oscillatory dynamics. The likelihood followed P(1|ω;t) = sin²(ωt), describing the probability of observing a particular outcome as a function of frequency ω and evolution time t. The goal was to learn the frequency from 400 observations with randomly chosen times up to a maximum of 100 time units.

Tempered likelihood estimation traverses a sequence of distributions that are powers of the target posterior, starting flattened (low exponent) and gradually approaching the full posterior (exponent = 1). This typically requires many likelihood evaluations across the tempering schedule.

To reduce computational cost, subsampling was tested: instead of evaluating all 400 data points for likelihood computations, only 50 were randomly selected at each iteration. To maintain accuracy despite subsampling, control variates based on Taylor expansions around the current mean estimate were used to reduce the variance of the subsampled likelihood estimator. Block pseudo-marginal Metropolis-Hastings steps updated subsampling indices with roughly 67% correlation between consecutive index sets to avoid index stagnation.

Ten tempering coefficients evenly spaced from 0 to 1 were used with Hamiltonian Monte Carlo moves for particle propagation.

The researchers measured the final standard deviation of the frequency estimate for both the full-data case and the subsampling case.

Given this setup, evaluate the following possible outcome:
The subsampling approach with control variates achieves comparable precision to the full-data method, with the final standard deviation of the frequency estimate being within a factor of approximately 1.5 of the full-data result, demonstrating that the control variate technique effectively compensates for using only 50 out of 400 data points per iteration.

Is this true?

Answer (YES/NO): YES